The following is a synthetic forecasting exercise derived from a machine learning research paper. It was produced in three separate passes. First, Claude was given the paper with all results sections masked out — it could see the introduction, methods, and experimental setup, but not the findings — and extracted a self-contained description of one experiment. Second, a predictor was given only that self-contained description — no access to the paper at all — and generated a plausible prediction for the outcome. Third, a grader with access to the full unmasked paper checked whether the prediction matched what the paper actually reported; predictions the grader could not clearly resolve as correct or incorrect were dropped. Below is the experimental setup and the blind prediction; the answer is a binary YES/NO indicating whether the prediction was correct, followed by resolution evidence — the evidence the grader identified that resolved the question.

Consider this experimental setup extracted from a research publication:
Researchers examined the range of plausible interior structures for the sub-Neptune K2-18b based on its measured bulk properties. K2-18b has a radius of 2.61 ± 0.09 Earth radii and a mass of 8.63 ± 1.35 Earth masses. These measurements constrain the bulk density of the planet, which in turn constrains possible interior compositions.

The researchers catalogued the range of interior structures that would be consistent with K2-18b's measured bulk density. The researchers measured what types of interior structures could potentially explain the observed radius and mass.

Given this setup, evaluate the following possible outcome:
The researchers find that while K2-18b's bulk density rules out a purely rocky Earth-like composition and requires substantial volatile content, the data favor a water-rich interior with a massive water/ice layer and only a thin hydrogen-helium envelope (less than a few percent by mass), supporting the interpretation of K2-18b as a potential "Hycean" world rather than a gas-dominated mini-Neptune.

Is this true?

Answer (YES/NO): NO